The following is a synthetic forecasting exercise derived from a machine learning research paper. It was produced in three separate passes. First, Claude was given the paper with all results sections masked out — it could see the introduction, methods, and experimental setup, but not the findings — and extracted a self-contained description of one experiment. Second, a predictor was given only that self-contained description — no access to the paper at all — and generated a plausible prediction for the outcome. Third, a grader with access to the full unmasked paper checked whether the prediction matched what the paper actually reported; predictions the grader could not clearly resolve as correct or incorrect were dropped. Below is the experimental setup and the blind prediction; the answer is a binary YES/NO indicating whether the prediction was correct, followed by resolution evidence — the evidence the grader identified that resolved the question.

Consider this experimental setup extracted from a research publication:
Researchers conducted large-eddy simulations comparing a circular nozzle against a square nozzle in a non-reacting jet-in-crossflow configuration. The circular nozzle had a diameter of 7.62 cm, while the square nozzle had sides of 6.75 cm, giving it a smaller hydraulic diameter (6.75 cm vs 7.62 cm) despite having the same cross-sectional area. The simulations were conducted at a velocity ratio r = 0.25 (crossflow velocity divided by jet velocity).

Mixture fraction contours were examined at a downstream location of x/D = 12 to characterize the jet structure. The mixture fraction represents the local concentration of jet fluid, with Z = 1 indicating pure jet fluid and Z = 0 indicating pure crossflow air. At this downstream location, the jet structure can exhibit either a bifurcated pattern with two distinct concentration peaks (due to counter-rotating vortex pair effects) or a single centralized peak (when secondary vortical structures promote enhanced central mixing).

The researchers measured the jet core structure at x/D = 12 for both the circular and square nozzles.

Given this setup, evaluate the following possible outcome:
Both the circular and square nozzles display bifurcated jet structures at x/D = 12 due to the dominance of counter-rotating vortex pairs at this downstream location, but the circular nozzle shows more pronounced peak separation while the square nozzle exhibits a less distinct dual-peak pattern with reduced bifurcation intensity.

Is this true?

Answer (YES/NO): NO